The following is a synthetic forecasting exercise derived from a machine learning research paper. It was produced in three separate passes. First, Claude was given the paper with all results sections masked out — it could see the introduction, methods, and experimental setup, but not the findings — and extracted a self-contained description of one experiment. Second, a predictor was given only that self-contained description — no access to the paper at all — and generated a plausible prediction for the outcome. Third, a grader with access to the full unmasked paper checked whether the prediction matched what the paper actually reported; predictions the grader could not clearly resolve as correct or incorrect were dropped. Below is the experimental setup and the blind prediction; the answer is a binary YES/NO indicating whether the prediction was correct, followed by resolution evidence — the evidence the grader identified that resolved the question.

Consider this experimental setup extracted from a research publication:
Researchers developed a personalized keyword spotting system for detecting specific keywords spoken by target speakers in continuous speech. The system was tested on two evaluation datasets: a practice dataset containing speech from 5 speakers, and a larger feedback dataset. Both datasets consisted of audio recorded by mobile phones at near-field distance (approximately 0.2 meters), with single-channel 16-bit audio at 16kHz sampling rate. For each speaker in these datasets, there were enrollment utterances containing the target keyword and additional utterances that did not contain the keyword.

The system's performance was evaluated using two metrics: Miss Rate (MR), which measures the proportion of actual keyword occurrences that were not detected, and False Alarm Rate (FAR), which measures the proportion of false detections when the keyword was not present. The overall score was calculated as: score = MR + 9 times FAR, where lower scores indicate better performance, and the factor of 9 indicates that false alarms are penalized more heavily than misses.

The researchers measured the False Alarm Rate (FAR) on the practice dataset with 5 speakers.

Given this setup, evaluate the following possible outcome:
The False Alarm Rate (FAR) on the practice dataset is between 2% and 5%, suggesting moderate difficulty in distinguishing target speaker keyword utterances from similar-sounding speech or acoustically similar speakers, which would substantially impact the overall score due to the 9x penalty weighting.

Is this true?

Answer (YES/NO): NO